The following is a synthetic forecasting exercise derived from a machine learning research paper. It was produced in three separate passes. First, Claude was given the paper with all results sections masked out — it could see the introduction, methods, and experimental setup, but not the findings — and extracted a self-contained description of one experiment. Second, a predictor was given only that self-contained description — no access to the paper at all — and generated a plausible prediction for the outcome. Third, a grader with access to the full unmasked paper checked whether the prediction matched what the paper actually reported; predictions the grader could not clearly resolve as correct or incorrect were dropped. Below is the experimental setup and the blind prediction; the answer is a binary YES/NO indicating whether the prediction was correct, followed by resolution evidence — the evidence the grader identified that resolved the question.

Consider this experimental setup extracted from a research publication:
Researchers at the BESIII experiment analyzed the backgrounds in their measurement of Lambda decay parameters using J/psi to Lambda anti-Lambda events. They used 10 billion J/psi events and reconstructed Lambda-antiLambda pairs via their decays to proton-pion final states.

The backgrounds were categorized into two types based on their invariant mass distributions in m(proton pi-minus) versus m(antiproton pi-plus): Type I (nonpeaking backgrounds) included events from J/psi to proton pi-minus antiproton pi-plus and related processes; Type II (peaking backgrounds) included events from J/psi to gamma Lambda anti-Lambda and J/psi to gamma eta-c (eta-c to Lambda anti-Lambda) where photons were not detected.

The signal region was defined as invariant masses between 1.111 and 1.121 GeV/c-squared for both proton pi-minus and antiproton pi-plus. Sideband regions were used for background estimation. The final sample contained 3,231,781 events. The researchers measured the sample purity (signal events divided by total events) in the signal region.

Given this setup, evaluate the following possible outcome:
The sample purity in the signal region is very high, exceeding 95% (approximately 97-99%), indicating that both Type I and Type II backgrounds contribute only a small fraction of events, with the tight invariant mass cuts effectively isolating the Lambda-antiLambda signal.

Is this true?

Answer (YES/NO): NO